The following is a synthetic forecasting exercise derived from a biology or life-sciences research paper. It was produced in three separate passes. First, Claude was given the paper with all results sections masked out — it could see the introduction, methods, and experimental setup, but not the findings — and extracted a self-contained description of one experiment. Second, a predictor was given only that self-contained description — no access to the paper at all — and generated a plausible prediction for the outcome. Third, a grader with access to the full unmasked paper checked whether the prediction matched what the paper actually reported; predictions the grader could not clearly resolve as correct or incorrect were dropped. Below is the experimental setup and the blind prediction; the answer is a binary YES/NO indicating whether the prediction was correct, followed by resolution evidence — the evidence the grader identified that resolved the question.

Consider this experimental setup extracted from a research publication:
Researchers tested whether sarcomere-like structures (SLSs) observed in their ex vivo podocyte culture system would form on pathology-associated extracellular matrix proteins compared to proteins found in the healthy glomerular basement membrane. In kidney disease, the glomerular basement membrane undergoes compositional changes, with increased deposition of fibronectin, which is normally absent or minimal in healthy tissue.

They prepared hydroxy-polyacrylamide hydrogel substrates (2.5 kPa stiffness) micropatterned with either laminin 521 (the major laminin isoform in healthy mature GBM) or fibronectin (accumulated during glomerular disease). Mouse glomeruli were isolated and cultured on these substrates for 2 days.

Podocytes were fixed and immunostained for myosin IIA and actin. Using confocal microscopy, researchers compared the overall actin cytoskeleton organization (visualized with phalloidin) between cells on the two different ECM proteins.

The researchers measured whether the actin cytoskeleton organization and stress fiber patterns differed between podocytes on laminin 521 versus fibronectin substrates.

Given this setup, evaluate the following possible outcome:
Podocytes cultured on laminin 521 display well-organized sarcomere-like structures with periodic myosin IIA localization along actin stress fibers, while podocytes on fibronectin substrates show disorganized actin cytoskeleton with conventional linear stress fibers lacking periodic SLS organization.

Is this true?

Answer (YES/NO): NO